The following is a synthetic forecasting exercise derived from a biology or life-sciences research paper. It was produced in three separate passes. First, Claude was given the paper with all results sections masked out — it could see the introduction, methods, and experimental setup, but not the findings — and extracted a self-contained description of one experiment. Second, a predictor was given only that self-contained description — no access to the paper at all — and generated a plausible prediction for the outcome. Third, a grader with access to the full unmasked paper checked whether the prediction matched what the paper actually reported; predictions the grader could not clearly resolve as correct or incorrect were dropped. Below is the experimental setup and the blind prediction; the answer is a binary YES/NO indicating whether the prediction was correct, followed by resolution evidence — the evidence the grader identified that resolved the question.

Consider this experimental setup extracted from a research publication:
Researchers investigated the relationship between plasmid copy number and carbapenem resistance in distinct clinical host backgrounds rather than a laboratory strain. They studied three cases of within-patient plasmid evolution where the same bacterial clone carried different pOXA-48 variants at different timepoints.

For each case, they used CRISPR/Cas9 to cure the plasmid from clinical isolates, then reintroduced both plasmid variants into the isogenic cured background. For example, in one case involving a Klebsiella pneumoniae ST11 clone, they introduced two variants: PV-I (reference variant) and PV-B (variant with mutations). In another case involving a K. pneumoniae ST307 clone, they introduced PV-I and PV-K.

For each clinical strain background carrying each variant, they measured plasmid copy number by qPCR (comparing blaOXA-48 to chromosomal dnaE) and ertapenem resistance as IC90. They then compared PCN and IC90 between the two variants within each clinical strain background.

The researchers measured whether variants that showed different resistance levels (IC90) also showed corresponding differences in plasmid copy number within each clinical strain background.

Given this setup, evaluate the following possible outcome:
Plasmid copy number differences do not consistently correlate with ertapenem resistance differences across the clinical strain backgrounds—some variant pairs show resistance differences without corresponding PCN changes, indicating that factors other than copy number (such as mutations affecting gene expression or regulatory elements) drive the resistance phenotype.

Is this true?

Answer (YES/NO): NO